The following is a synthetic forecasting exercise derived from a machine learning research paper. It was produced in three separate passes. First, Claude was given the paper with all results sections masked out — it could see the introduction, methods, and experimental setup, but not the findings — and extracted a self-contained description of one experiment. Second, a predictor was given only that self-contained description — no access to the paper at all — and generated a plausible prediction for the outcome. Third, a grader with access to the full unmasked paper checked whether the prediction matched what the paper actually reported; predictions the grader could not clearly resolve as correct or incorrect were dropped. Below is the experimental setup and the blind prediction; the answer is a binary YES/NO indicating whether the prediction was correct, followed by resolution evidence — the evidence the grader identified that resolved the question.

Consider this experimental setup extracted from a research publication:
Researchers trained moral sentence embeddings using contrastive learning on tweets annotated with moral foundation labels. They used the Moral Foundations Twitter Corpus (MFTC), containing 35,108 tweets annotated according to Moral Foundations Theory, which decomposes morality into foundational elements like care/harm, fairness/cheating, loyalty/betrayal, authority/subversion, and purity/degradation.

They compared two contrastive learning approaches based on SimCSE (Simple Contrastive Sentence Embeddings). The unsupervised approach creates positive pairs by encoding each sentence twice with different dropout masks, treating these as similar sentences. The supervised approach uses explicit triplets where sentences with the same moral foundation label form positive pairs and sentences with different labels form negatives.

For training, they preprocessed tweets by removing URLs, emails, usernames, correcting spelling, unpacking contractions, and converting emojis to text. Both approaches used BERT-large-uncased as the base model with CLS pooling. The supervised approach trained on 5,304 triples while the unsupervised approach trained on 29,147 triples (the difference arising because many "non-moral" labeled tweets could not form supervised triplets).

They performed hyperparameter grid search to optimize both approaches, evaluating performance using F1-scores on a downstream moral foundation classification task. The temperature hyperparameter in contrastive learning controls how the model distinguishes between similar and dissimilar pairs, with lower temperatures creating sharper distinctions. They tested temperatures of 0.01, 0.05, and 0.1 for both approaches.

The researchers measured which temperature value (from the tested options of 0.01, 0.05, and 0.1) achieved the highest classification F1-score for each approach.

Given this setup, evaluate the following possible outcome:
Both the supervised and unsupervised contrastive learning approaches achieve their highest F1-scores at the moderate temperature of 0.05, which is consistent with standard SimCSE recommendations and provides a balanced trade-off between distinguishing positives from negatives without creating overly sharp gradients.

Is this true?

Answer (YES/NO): NO